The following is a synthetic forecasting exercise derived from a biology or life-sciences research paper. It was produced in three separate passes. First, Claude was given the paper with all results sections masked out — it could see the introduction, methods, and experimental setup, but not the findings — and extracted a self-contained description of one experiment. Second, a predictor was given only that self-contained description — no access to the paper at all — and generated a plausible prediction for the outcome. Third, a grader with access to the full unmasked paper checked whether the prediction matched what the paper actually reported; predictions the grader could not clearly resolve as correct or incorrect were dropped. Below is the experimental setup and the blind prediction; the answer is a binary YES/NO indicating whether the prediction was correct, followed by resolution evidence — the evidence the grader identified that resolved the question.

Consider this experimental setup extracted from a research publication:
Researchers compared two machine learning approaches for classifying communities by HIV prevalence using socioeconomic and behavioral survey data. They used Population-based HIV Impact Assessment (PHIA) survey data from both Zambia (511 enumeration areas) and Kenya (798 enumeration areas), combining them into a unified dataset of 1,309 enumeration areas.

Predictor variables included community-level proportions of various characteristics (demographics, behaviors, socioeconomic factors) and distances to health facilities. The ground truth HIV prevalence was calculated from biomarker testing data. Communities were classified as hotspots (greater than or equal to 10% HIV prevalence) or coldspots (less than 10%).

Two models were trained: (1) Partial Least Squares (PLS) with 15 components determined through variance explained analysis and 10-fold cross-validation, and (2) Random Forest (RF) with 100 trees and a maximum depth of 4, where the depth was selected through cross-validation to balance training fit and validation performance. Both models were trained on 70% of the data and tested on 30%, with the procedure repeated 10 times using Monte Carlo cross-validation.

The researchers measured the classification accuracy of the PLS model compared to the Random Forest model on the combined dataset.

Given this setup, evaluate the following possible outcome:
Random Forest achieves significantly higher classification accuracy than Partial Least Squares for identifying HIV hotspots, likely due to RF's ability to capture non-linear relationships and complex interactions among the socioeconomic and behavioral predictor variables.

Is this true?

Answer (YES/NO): NO